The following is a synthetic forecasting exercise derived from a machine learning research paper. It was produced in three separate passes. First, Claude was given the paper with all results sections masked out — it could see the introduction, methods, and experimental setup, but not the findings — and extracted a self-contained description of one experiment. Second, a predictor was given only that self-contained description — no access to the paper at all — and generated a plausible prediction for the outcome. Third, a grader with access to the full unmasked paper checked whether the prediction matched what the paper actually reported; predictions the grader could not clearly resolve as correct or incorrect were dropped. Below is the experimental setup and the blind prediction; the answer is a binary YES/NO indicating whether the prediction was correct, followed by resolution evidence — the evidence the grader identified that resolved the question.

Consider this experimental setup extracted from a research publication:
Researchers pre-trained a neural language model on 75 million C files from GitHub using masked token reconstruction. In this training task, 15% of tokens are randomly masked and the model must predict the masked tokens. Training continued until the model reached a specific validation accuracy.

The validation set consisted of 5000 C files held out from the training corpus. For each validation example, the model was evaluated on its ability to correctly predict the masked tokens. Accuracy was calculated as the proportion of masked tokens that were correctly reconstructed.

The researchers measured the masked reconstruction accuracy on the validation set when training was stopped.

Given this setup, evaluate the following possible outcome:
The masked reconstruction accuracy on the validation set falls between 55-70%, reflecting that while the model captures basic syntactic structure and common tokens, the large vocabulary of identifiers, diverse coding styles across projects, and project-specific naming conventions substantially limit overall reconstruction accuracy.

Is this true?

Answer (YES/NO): NO